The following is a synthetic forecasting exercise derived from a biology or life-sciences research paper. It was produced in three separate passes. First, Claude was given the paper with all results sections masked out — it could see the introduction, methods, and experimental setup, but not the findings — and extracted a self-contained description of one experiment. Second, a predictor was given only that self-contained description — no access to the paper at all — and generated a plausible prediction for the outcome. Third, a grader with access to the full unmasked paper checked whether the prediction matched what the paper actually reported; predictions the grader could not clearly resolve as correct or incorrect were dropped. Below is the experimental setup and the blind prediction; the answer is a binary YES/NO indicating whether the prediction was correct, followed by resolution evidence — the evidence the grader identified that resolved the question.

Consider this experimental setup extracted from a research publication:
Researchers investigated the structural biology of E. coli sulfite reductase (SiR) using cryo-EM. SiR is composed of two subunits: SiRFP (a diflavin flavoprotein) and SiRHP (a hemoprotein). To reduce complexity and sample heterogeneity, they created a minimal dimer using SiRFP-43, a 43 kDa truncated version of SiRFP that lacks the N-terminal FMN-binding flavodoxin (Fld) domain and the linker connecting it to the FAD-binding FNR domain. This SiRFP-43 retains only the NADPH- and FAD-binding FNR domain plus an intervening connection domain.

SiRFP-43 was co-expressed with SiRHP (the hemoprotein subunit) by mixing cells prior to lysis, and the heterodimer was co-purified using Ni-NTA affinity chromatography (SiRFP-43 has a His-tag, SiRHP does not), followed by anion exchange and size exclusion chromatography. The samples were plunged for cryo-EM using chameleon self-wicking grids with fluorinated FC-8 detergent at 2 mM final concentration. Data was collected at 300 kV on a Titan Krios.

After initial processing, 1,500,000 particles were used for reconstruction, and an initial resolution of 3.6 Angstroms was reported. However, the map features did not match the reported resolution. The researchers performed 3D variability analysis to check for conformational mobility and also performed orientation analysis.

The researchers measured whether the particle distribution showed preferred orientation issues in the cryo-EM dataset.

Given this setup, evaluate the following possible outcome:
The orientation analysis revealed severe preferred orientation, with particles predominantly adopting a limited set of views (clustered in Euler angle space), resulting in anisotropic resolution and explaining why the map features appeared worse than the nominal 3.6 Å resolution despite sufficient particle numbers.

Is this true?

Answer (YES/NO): YES